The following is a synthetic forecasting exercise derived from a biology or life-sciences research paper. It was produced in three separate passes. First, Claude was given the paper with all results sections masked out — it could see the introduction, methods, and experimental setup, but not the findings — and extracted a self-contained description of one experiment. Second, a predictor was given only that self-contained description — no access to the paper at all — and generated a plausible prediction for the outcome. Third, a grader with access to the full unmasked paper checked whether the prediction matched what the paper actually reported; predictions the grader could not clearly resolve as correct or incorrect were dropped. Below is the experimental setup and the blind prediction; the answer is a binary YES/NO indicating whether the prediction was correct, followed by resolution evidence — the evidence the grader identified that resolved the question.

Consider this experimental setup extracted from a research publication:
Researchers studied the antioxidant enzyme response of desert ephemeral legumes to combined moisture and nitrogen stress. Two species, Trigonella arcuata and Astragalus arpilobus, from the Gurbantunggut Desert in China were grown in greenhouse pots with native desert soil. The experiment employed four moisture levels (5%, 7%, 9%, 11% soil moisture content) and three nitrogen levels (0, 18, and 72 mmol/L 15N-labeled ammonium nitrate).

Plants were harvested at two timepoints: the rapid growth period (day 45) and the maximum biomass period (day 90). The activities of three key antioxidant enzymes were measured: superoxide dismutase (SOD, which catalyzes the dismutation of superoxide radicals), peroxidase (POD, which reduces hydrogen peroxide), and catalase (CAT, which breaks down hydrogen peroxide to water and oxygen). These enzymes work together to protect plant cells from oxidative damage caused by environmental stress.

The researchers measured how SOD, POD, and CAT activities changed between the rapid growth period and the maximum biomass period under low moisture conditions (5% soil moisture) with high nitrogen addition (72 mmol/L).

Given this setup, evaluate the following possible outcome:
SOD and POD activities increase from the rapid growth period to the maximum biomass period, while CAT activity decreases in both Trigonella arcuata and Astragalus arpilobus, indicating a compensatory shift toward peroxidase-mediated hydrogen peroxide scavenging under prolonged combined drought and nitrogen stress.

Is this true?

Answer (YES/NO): NO